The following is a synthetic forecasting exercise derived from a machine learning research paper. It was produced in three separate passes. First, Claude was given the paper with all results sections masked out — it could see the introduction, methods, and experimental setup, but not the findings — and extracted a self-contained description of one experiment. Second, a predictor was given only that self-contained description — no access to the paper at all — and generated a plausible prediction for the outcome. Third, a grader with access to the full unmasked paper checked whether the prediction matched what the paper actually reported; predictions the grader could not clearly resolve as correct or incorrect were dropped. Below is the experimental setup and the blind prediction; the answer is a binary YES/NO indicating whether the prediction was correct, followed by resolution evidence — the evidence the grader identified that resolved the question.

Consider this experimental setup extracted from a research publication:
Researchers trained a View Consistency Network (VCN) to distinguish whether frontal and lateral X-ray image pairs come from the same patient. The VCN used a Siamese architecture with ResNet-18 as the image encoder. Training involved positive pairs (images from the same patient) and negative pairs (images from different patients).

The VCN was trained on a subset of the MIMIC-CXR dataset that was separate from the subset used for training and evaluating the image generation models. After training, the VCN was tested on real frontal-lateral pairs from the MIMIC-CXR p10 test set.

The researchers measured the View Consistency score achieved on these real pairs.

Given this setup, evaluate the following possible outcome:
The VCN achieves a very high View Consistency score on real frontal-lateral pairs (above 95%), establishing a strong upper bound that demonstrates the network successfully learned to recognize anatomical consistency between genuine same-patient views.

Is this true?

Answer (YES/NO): NO